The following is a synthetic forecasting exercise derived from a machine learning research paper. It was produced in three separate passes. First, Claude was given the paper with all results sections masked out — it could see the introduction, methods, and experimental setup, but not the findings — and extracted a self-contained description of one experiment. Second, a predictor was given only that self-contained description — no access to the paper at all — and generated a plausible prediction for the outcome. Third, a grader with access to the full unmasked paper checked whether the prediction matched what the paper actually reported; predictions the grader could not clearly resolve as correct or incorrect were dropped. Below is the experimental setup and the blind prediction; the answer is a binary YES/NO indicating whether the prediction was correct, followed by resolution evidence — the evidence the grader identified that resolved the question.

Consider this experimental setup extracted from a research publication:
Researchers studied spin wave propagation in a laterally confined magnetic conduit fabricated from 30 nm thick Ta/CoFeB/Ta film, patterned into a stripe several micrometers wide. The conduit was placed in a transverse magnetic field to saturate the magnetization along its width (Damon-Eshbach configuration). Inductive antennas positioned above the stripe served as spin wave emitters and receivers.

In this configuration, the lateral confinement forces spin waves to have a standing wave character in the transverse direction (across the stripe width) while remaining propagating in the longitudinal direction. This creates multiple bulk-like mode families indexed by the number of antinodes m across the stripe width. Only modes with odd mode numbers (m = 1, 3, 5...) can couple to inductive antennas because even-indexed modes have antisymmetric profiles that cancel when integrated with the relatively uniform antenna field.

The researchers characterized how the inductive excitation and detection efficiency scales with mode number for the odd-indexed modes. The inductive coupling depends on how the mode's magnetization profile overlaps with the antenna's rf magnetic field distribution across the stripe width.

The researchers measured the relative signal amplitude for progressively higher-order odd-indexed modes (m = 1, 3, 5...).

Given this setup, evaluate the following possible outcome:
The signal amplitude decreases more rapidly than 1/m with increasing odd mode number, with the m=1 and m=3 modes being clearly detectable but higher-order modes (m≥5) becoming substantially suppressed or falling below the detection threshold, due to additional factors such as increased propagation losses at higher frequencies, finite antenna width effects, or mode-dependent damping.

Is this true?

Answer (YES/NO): NO